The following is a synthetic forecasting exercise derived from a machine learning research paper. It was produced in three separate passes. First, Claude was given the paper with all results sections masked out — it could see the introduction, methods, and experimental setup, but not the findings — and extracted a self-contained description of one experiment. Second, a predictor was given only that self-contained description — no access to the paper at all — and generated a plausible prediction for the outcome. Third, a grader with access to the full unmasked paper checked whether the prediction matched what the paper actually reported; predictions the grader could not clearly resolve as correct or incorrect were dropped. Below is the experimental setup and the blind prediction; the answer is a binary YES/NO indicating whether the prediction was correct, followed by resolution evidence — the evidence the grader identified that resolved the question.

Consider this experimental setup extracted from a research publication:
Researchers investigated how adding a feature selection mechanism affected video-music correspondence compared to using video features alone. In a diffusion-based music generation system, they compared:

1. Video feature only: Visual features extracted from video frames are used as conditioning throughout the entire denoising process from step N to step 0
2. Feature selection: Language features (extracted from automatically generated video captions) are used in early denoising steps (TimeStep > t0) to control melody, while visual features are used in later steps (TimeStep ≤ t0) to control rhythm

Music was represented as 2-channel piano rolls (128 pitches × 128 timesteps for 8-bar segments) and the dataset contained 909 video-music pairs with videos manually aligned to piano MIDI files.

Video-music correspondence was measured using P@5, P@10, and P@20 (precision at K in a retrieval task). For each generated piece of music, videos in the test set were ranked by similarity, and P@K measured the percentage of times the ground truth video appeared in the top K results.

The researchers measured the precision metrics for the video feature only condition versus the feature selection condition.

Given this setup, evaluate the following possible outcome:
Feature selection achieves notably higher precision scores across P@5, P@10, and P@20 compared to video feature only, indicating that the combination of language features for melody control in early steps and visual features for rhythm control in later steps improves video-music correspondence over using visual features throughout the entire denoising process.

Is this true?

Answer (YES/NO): NO